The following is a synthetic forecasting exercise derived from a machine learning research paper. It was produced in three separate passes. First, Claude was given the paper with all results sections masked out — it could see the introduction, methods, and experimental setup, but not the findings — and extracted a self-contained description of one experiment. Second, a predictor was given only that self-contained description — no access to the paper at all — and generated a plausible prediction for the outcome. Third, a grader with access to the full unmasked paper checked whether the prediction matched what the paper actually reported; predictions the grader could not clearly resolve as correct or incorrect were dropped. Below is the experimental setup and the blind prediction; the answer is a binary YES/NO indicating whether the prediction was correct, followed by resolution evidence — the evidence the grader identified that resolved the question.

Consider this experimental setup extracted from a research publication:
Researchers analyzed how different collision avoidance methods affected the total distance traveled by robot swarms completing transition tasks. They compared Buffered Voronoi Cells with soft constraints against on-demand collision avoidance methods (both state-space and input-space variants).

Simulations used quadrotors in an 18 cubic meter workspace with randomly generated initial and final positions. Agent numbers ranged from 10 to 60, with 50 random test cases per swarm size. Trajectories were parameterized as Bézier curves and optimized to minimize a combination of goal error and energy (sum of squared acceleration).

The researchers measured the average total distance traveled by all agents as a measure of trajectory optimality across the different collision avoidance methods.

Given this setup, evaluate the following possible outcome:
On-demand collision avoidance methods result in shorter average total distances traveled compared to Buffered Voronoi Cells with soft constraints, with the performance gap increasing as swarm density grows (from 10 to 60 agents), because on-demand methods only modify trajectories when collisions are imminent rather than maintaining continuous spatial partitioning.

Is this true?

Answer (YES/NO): NO